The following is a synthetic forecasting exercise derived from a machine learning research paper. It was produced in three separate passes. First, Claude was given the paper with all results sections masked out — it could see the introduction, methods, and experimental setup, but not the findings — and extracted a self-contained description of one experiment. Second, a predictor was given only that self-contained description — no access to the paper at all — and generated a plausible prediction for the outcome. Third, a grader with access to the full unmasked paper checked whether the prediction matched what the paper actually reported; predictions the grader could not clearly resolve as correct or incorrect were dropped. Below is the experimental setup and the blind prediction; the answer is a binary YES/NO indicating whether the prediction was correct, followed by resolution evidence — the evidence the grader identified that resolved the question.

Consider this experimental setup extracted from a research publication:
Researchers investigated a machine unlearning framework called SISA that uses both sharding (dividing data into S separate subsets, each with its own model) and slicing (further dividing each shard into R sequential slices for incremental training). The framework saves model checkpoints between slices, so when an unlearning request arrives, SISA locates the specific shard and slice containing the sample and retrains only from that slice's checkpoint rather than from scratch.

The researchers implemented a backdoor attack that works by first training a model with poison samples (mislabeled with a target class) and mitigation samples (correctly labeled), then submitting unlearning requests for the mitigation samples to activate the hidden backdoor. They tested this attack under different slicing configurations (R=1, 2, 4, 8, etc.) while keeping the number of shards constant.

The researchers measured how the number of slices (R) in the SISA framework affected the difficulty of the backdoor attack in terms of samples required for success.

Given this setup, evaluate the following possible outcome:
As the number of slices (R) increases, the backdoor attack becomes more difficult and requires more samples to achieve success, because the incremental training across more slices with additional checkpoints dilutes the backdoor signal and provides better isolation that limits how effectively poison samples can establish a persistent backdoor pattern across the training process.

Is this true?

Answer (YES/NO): NO